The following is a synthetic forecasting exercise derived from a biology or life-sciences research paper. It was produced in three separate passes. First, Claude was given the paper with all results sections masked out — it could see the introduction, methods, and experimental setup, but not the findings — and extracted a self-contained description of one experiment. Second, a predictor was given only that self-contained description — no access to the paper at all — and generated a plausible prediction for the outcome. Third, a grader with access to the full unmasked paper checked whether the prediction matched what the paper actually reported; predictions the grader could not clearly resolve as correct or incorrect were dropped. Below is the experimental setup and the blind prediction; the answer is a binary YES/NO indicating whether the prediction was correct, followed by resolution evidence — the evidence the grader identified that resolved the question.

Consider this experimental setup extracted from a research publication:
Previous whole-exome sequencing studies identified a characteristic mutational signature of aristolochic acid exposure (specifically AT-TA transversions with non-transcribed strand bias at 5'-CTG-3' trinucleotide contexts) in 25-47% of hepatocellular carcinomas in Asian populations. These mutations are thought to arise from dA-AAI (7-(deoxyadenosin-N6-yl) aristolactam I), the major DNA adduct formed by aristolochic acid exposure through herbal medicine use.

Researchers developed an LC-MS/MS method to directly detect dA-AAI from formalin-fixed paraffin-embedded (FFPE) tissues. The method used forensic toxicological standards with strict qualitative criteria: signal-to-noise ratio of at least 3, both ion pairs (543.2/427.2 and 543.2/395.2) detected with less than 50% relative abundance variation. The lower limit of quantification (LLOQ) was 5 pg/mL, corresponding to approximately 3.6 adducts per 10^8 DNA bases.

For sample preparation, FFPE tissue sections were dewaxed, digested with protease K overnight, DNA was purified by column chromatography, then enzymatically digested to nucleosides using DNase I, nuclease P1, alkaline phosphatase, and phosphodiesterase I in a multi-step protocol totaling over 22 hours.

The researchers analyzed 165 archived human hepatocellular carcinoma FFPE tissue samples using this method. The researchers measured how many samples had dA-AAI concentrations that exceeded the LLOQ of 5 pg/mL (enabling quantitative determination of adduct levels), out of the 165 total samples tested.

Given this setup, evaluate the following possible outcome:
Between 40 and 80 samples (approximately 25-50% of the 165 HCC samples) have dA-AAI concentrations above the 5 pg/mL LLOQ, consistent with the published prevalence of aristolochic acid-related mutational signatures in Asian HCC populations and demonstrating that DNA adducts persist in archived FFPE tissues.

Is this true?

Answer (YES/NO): NO